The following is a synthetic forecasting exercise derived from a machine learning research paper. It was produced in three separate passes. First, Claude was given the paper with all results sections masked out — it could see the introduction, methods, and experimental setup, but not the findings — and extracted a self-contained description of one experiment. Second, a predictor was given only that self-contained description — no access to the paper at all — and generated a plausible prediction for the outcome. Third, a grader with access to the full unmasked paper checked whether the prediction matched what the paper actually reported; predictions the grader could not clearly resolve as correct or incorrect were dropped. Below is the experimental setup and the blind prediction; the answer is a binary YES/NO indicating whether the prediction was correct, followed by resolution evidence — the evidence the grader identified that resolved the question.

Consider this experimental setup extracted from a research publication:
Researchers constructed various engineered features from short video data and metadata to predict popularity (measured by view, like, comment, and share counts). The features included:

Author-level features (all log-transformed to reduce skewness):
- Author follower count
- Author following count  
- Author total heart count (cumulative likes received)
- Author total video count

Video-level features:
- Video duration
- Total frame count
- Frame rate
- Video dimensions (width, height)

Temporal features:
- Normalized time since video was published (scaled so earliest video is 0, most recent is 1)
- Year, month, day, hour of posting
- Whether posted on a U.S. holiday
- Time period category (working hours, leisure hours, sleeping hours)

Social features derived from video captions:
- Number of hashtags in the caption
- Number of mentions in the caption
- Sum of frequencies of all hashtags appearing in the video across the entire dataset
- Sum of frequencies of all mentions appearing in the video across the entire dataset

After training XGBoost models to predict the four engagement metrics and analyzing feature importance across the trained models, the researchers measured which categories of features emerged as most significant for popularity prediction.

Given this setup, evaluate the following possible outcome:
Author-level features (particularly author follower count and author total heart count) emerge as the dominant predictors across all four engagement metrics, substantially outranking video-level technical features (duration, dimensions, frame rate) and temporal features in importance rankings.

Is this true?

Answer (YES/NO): NO